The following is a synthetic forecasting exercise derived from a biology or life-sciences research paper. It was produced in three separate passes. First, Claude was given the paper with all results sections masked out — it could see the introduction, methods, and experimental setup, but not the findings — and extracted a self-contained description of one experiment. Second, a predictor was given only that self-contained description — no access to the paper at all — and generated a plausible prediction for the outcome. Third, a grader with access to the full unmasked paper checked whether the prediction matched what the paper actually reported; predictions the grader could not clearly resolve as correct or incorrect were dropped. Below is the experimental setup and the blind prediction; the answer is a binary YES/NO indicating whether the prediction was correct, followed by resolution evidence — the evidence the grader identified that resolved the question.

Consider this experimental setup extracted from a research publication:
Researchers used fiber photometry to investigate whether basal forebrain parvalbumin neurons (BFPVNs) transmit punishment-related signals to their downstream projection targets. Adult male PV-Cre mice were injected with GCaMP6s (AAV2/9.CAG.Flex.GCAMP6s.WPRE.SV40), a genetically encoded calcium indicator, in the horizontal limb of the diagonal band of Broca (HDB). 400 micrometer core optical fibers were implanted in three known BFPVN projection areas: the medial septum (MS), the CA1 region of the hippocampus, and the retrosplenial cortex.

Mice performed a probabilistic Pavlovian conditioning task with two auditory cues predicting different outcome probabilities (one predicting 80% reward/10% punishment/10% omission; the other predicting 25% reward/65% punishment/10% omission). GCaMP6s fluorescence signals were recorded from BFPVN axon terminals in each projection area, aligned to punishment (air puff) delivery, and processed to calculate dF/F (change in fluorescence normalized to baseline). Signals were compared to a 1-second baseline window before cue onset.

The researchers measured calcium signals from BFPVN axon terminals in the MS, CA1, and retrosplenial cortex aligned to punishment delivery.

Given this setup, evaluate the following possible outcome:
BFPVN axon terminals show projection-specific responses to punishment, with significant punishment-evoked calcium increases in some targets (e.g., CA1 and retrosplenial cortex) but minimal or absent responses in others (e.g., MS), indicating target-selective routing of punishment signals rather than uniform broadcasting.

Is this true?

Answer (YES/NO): NO